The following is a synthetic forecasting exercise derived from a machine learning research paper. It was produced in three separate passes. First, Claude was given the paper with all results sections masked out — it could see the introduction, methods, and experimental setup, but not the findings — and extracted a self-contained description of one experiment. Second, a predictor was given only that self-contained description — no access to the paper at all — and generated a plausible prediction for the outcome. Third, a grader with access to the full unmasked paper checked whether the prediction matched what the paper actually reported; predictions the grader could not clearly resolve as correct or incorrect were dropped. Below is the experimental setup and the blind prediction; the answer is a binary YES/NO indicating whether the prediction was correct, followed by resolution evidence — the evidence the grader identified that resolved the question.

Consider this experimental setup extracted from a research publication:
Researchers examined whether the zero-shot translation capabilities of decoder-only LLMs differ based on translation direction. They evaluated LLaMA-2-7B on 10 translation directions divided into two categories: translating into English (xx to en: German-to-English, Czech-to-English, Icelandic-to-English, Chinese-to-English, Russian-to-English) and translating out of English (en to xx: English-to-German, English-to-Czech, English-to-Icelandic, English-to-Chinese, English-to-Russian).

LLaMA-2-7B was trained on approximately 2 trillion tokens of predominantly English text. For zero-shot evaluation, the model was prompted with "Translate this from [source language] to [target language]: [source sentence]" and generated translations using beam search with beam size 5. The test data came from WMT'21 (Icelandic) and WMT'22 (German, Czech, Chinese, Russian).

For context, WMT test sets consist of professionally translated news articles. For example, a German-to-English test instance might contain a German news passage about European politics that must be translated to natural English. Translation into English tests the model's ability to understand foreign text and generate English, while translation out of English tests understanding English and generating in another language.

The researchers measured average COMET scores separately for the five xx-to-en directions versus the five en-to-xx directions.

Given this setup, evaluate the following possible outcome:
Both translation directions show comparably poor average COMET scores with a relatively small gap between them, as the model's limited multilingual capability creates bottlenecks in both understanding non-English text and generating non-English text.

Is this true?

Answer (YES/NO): NO